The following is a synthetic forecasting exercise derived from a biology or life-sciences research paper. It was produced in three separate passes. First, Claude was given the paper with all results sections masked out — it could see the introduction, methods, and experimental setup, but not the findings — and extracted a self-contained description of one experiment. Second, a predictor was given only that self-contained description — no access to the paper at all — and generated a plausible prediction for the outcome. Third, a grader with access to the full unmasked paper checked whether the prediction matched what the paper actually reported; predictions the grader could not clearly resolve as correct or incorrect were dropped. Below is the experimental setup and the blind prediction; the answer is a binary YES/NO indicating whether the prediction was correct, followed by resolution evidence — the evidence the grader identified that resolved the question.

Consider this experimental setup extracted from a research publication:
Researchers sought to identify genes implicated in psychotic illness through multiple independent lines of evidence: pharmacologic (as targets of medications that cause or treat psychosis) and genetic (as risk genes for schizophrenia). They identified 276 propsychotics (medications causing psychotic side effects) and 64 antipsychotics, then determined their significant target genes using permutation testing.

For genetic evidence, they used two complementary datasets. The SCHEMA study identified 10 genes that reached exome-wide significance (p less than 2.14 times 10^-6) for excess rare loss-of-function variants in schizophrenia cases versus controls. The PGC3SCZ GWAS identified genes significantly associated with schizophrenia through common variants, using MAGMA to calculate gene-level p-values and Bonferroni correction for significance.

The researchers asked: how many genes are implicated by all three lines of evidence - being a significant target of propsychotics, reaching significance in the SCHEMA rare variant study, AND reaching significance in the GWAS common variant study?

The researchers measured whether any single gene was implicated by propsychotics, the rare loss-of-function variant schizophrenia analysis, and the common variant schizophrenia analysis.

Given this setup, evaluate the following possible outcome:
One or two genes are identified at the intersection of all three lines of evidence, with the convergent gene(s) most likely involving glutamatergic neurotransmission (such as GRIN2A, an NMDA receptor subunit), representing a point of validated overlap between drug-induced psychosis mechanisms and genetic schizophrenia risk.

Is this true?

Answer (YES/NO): YES